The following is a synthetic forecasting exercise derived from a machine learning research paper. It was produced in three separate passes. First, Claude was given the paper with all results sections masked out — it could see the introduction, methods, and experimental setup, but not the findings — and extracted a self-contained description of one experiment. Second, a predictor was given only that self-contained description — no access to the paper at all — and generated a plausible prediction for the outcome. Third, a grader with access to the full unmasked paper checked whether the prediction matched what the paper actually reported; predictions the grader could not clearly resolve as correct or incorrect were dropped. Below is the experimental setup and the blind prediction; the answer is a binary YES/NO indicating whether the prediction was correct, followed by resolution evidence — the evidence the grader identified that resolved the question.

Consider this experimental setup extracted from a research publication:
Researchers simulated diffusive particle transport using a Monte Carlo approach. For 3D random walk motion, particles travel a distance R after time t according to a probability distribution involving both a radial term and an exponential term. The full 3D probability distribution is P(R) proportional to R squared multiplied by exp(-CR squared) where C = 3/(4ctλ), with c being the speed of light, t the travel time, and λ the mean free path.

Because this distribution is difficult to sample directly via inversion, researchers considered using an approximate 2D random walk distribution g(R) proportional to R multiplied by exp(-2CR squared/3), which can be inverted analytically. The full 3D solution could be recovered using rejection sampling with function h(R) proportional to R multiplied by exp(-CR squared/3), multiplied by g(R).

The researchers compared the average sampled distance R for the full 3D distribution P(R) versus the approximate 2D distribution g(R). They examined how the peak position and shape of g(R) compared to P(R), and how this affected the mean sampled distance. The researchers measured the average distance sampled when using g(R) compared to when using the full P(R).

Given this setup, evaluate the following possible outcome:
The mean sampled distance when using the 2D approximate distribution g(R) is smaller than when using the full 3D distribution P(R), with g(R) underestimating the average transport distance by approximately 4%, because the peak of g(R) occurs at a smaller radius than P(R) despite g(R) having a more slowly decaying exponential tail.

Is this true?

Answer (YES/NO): NO